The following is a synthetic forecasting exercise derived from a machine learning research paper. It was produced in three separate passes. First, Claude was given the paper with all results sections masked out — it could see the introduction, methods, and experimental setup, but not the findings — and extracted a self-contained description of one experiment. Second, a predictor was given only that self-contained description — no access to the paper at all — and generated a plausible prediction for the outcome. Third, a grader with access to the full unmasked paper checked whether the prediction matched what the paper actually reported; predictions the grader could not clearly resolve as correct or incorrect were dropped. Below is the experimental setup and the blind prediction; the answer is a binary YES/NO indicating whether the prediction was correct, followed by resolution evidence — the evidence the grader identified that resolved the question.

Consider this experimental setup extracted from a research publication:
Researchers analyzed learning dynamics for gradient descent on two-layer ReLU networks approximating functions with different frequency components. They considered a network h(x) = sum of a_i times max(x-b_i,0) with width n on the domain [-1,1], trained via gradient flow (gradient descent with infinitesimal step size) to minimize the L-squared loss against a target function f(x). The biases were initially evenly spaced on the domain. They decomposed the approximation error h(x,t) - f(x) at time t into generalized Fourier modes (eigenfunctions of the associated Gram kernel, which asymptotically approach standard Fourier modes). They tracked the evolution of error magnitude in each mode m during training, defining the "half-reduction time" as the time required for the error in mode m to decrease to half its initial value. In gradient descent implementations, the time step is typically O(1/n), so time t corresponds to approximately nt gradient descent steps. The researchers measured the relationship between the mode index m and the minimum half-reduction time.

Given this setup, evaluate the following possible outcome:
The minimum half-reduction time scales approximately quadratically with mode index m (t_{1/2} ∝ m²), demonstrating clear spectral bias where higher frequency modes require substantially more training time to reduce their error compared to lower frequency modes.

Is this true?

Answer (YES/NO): YES